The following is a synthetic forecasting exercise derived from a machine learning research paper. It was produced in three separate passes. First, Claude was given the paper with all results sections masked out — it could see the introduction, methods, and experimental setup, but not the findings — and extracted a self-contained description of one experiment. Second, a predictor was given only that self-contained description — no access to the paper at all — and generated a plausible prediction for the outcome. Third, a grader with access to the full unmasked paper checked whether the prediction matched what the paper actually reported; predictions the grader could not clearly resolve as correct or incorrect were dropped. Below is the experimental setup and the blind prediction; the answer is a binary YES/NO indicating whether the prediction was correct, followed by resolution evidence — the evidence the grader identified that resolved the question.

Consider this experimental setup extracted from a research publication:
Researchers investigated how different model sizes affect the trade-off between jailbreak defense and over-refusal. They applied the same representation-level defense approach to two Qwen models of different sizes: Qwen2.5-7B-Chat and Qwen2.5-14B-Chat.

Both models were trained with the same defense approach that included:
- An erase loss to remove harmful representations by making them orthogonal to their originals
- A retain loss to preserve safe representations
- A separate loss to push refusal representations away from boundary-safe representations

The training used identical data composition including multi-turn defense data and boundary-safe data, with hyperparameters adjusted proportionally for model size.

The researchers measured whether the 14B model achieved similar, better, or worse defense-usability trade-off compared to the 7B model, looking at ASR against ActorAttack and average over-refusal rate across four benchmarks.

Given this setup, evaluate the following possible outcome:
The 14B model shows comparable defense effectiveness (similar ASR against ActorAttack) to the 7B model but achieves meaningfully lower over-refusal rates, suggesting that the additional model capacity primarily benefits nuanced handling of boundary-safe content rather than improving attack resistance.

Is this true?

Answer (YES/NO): NO